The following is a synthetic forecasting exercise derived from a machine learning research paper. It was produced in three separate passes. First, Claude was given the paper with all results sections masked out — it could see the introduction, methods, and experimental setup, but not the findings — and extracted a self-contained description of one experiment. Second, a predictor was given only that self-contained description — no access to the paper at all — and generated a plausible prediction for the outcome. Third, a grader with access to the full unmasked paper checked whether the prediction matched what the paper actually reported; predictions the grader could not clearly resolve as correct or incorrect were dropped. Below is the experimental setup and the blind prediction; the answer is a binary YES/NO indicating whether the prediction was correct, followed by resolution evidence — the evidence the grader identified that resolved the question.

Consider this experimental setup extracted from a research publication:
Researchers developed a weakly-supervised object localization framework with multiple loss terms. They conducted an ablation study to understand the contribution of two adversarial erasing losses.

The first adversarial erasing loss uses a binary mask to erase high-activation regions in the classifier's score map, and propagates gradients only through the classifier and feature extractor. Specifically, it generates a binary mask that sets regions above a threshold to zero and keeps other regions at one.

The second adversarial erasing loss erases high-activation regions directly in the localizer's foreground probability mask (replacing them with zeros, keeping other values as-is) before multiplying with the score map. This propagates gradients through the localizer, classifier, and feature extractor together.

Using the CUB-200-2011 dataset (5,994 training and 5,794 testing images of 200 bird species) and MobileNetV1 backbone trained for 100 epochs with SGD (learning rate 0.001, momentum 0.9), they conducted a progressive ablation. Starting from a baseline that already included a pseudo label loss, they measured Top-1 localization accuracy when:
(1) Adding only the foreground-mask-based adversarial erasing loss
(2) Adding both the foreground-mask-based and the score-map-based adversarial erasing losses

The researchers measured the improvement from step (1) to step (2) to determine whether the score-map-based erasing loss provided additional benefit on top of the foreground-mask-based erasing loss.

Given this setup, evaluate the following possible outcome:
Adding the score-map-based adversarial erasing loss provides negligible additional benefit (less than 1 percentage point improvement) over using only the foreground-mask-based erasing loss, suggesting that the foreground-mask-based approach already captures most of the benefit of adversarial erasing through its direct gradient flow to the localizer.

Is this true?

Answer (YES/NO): NO